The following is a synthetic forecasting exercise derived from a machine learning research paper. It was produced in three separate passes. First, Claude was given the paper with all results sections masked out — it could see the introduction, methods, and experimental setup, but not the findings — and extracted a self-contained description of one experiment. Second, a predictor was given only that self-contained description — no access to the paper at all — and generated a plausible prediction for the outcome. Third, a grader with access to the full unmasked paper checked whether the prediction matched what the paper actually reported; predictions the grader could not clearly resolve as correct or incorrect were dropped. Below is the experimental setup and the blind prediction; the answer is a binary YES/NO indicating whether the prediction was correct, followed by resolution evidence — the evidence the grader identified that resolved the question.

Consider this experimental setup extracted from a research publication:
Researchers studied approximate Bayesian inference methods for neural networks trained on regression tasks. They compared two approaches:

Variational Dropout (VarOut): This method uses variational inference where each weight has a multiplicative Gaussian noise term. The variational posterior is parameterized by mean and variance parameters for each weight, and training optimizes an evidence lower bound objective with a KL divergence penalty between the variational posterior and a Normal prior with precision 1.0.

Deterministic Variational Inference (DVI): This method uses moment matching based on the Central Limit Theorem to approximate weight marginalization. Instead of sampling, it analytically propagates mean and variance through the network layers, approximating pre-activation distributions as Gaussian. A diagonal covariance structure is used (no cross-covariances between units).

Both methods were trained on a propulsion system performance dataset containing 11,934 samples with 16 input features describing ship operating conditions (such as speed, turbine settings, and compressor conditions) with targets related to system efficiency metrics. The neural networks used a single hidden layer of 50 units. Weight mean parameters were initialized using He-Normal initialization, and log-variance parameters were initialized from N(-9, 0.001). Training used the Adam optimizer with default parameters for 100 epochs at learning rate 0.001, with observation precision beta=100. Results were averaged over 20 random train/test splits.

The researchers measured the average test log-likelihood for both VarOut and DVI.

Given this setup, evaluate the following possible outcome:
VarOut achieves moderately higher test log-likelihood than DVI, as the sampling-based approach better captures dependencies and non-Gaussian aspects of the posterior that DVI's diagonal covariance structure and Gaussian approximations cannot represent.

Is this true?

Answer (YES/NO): NO